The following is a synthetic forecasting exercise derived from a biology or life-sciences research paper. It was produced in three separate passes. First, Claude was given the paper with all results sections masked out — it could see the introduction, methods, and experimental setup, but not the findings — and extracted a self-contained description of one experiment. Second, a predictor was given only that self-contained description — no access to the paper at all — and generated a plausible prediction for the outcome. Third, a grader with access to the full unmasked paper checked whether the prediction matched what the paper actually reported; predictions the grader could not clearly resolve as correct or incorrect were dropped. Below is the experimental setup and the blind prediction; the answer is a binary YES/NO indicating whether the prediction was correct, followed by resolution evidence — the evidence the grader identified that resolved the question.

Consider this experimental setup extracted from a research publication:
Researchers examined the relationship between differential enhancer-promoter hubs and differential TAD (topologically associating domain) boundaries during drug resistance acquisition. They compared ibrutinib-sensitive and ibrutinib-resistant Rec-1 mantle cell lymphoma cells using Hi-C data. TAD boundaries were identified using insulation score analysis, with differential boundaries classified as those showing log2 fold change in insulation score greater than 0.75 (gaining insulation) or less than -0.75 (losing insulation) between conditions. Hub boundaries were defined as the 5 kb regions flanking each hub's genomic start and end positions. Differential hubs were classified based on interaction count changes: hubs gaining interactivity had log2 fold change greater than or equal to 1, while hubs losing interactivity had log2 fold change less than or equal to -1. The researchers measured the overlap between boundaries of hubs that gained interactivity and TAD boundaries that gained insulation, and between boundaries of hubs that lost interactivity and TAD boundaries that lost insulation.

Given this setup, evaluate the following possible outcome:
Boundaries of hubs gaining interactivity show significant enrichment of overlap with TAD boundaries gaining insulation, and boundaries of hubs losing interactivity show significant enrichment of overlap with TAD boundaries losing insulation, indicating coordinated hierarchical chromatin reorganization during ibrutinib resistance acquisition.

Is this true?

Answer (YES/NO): NO